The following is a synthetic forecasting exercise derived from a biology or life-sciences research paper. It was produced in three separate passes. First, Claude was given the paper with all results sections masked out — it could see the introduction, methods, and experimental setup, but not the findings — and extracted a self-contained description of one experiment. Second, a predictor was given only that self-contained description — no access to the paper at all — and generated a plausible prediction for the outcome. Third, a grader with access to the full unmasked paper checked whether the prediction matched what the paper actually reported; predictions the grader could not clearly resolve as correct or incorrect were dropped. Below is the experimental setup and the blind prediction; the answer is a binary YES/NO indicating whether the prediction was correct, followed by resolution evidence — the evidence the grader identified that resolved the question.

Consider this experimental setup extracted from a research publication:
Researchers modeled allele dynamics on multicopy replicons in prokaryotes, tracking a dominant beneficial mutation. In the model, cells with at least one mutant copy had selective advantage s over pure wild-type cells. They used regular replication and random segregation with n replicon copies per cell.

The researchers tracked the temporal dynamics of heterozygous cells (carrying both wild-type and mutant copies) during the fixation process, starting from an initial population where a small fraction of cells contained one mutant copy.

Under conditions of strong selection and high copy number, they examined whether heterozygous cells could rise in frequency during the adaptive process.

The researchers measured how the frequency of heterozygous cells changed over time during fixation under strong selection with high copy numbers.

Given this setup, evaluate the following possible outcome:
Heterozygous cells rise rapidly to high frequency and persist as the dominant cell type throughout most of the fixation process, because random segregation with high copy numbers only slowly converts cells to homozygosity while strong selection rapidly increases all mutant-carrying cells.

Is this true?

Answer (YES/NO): NO